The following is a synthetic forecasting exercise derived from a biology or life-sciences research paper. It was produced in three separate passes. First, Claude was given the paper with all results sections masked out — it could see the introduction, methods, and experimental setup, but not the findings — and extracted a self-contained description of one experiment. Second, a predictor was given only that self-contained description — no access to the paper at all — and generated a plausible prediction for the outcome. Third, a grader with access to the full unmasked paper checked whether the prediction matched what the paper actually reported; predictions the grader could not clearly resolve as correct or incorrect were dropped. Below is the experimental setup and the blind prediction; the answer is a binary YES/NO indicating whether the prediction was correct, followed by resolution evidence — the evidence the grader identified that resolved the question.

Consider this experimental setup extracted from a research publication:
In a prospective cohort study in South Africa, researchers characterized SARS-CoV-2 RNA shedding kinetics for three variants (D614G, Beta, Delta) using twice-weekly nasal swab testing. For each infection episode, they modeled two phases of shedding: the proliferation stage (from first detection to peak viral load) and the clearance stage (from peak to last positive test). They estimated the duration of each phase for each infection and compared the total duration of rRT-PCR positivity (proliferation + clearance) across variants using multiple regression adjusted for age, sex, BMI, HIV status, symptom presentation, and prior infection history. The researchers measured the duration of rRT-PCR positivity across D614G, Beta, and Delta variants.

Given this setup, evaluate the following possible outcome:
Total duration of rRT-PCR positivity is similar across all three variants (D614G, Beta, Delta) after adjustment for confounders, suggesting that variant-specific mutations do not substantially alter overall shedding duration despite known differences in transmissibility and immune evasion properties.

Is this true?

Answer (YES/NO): NO